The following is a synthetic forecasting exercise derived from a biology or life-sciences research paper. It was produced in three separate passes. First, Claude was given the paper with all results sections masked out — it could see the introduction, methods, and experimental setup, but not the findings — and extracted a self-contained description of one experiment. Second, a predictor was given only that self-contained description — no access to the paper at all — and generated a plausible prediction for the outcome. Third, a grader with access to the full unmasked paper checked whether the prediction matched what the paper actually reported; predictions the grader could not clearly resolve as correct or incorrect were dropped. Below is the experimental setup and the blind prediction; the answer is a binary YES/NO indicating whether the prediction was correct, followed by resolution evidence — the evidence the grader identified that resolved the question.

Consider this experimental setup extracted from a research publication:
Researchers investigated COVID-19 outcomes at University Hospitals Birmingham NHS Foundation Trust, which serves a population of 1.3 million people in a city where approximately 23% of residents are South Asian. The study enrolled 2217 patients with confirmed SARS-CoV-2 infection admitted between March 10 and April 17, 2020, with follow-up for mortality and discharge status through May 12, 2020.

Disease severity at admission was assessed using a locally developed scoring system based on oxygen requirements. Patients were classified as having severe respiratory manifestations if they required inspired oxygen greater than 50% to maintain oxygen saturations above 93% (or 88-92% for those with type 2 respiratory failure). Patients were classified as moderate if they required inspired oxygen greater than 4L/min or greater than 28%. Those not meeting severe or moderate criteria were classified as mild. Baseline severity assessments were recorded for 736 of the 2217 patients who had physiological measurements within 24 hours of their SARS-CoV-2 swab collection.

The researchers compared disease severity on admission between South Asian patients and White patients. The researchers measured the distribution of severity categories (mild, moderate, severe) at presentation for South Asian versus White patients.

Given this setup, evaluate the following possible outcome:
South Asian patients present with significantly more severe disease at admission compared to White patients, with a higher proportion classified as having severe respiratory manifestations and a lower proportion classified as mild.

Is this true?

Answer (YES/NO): YES